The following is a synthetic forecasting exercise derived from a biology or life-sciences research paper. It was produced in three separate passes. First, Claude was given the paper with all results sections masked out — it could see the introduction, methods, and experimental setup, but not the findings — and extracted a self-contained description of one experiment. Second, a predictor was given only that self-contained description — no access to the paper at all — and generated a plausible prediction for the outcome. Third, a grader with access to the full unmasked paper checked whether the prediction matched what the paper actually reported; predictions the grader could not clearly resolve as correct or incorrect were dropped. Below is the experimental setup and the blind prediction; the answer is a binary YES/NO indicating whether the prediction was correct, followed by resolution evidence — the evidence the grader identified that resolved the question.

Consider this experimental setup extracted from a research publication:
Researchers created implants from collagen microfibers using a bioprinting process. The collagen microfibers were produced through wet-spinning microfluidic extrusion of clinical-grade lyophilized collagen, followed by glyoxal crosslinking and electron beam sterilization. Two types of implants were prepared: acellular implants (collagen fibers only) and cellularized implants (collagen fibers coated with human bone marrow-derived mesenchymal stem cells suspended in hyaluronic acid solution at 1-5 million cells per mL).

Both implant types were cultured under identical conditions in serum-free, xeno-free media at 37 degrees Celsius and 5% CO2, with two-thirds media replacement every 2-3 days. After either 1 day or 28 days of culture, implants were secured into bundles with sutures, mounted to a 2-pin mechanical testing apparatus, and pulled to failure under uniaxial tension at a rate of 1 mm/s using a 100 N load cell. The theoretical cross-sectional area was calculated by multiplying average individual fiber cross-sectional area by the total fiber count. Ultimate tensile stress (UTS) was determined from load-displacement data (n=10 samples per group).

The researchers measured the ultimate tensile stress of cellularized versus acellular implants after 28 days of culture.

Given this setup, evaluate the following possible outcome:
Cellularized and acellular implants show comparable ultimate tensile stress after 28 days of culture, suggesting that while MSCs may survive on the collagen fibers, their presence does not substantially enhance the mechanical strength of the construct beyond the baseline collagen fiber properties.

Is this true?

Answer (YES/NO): NO